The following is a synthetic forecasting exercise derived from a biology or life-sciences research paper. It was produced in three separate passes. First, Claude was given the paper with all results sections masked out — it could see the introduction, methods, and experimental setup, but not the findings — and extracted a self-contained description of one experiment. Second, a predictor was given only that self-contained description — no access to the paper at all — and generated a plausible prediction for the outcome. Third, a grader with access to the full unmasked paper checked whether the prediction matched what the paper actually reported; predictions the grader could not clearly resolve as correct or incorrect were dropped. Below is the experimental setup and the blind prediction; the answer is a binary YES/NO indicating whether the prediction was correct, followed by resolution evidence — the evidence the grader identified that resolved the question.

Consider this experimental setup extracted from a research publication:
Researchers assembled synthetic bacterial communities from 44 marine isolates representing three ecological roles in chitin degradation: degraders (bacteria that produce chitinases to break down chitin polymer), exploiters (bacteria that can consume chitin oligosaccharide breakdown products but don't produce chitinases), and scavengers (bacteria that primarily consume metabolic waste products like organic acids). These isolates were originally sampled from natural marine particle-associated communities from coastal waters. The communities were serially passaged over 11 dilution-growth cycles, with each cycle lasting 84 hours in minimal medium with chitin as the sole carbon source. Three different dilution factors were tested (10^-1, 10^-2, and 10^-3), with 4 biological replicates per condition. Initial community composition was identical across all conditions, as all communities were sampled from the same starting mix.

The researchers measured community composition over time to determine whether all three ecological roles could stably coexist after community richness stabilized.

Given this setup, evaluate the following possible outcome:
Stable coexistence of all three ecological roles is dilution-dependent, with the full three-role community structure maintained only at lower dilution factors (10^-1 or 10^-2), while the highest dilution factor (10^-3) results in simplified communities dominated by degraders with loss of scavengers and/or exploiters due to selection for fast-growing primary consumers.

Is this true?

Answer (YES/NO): NO